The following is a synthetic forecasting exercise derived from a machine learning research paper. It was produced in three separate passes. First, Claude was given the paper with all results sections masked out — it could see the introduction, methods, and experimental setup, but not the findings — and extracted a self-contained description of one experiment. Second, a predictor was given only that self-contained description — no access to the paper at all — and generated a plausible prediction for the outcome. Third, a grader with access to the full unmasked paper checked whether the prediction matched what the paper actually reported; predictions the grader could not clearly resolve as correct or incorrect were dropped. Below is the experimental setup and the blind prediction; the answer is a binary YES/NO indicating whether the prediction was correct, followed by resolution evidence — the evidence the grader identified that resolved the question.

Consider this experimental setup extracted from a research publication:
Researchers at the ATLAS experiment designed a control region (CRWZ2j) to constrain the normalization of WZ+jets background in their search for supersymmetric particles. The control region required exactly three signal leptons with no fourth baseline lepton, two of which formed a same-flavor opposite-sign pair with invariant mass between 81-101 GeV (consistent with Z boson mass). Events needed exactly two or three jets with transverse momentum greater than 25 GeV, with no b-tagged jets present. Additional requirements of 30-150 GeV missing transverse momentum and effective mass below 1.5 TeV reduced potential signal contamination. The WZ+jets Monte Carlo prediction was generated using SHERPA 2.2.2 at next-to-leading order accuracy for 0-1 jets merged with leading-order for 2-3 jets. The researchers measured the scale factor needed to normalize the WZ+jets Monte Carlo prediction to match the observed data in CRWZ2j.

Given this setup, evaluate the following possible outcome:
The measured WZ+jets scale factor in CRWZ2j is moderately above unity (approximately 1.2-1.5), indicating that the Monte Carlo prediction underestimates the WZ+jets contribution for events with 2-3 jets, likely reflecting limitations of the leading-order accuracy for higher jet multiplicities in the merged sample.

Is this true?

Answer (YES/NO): NO